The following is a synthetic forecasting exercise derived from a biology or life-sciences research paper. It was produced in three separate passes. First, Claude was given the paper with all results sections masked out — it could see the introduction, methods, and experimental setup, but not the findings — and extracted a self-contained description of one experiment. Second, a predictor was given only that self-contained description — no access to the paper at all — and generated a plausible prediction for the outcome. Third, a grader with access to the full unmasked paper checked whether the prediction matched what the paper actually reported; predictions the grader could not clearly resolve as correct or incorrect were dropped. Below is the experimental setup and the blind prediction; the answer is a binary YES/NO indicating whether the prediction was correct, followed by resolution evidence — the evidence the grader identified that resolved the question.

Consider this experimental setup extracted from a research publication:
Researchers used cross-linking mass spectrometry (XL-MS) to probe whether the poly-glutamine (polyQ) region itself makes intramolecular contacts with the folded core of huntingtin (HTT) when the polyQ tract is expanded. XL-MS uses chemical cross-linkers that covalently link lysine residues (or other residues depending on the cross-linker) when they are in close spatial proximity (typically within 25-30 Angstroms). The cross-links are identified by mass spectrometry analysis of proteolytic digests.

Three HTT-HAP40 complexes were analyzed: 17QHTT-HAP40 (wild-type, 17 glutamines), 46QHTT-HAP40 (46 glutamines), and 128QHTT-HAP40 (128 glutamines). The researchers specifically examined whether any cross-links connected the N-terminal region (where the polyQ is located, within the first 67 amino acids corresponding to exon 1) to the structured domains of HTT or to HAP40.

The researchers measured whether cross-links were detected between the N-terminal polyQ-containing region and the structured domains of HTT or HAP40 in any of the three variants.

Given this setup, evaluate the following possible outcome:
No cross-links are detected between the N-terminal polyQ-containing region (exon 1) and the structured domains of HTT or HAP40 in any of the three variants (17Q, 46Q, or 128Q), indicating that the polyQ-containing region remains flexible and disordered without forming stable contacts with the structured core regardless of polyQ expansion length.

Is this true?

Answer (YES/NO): YES